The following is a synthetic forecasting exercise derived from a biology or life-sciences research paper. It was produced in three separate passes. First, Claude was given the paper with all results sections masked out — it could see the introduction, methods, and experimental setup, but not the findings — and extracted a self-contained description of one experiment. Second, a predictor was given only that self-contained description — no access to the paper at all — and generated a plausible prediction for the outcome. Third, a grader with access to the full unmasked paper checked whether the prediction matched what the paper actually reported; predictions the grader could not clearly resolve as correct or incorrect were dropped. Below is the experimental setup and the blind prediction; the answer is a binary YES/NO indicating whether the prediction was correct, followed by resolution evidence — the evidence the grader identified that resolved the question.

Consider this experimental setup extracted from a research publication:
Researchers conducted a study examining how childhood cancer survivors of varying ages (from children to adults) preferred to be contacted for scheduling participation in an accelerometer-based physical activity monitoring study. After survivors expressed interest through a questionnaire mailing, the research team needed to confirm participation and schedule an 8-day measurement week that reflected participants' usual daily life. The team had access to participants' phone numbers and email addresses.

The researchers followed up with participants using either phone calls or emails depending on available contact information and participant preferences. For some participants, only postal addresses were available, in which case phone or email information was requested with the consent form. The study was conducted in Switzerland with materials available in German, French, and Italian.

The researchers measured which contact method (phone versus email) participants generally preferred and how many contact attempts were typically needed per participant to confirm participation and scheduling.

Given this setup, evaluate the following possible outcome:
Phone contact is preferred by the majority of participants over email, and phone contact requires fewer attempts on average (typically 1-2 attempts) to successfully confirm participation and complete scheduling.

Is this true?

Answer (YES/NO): YES